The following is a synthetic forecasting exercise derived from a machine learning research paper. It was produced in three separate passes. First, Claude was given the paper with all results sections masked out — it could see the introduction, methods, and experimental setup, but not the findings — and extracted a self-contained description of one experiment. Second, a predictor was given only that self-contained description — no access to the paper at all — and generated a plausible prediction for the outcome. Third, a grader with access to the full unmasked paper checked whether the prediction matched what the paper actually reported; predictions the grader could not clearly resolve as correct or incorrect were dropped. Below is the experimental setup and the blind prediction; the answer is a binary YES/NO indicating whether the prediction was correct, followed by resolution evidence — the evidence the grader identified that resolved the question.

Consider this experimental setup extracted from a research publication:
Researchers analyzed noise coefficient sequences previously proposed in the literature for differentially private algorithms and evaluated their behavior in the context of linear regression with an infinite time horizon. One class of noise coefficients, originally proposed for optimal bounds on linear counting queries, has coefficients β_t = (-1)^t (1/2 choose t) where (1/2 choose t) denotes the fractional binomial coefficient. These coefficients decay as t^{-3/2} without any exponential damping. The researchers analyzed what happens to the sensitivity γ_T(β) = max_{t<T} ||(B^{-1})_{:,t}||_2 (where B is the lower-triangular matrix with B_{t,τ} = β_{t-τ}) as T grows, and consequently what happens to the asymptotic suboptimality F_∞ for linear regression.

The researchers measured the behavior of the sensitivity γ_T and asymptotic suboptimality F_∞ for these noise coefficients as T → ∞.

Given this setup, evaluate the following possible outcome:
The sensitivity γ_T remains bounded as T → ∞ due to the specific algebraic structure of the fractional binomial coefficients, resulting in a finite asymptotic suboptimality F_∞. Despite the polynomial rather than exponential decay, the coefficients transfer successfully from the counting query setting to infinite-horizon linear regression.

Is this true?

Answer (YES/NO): NO